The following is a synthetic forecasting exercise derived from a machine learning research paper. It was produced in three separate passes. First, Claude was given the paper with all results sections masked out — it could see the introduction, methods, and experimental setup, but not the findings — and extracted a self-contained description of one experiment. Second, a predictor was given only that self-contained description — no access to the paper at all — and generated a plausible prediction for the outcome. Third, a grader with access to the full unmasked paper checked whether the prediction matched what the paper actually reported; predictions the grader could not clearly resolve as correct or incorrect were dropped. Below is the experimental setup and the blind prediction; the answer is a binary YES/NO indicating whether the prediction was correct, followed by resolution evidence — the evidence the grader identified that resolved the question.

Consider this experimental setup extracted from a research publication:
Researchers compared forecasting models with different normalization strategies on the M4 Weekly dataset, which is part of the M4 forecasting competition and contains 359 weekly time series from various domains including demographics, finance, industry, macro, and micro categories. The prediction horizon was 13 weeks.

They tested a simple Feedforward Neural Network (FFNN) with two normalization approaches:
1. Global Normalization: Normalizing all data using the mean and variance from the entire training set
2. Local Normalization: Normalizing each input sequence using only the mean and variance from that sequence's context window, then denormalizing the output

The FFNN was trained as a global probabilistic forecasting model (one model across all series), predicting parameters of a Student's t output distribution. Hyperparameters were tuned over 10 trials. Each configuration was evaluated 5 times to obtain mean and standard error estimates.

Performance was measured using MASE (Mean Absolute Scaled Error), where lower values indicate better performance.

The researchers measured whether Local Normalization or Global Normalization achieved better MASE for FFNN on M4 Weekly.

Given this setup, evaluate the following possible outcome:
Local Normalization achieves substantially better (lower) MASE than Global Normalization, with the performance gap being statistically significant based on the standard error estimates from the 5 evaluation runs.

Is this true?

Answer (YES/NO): NO